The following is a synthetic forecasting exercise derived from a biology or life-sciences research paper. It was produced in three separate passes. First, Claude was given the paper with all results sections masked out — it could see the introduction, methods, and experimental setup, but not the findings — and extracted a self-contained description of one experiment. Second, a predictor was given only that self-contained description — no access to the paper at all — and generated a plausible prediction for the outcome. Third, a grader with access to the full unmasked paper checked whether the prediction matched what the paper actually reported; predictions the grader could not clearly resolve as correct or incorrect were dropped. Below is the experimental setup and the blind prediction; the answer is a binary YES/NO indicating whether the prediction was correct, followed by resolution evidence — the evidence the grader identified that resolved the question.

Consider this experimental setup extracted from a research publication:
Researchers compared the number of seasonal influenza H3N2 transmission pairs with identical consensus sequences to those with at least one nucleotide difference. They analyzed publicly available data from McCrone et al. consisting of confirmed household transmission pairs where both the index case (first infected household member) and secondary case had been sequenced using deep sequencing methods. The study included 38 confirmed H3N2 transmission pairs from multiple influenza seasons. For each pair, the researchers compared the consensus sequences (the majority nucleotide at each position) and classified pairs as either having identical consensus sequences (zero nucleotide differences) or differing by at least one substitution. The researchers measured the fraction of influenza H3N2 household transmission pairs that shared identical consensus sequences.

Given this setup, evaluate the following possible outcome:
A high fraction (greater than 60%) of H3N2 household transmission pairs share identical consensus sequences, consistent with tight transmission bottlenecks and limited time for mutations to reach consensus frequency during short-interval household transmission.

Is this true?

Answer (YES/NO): YES